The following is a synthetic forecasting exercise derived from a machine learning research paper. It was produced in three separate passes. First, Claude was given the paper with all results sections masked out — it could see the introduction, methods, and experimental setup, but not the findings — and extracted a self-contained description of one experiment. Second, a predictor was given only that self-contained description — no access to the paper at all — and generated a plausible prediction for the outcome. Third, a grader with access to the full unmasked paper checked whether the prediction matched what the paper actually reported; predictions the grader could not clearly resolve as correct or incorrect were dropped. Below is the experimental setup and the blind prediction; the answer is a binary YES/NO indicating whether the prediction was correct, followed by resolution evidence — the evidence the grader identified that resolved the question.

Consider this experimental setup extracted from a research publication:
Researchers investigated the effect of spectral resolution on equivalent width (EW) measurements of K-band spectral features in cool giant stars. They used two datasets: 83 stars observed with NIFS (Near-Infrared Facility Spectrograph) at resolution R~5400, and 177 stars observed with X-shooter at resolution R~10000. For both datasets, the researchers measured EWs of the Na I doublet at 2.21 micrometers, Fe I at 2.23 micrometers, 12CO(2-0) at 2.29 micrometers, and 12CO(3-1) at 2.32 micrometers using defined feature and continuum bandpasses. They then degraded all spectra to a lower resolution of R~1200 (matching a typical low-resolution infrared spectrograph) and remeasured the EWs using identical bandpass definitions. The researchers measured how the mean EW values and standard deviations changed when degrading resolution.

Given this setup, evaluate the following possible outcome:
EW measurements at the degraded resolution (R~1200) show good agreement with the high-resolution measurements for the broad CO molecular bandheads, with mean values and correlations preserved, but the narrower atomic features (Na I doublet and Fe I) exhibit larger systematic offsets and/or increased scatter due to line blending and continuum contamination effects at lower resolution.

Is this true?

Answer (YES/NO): NO